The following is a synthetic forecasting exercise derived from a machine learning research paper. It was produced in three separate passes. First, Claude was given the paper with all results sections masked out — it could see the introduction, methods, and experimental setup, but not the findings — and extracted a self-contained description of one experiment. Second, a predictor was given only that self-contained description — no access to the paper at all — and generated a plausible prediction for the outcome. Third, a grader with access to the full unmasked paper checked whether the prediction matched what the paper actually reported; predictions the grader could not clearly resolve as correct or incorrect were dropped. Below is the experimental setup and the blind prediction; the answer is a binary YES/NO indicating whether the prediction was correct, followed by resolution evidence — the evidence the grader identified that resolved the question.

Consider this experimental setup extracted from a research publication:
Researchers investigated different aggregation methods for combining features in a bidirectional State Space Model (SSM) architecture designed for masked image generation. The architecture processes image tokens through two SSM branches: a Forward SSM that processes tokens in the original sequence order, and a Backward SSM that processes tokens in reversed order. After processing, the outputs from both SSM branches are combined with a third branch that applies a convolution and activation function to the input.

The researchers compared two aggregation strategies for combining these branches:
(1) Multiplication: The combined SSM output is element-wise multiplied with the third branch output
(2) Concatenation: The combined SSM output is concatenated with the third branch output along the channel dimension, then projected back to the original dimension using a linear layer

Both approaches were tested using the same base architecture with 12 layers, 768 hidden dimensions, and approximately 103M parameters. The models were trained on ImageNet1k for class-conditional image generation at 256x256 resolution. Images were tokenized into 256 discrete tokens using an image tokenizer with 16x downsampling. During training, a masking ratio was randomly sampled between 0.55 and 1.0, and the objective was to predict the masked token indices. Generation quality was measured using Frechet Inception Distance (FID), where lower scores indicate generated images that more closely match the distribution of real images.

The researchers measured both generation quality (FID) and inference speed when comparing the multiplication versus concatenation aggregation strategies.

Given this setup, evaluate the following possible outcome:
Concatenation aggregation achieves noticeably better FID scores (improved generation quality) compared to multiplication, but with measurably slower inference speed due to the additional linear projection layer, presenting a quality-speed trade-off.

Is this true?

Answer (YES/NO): NO